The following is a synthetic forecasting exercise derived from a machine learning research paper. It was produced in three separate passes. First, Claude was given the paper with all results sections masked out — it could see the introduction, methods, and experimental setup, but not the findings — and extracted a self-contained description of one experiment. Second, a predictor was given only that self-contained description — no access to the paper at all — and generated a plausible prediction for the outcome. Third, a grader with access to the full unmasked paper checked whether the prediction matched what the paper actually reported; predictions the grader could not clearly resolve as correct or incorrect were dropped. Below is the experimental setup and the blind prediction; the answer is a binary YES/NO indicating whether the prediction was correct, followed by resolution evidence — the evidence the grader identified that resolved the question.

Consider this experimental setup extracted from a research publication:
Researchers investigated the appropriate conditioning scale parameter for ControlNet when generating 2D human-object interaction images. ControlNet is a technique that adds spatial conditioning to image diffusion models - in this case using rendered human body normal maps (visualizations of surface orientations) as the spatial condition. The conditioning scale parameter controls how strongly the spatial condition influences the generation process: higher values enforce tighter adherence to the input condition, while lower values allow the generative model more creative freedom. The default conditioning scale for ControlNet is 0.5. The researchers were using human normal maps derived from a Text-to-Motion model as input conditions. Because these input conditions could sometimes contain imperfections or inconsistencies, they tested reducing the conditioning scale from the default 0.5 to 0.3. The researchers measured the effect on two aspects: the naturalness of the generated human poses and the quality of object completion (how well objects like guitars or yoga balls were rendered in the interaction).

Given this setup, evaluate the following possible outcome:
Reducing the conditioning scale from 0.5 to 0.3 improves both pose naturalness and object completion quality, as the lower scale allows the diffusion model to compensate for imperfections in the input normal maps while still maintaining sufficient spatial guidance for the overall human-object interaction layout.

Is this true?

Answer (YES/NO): YES